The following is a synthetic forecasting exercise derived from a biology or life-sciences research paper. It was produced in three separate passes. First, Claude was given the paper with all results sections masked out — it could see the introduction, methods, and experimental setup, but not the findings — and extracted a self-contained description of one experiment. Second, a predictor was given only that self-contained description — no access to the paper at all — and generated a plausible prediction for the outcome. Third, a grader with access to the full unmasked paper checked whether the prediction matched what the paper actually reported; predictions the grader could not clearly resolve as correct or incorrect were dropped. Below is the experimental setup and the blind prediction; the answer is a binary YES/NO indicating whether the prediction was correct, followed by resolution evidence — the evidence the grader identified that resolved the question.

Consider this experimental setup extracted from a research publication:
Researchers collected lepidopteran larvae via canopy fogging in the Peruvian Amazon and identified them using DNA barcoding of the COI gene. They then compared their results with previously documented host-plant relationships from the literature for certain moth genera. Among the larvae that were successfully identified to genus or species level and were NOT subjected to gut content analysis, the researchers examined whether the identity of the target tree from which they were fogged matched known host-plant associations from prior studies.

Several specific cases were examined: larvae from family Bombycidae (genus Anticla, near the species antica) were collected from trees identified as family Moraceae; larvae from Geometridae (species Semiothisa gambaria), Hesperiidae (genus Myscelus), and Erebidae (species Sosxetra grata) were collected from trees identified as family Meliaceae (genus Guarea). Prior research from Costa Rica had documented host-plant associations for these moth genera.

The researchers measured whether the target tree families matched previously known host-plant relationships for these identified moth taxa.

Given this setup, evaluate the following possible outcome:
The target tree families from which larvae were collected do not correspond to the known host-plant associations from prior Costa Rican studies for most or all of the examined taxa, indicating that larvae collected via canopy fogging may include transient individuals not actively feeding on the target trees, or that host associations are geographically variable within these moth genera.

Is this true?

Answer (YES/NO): NO